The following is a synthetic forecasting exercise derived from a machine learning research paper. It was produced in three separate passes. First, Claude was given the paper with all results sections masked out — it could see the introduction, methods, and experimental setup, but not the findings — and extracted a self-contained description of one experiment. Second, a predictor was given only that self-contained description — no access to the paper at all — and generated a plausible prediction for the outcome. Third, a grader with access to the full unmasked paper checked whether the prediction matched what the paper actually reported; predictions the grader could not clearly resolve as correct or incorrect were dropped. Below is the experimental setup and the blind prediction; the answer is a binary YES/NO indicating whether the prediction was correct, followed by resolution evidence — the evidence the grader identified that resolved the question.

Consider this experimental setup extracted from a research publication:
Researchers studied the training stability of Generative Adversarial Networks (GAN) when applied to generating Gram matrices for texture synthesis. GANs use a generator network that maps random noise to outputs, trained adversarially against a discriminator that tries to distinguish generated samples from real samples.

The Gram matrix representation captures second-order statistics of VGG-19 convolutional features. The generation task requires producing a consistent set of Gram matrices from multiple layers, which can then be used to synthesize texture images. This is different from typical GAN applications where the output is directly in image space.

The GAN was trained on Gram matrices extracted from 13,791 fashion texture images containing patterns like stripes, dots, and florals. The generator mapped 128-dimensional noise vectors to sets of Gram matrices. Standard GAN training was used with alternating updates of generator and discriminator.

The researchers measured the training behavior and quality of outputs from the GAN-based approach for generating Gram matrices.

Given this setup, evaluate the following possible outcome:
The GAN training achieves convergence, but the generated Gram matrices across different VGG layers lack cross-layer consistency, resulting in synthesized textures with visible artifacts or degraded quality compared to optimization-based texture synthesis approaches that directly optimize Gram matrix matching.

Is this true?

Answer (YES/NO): NO